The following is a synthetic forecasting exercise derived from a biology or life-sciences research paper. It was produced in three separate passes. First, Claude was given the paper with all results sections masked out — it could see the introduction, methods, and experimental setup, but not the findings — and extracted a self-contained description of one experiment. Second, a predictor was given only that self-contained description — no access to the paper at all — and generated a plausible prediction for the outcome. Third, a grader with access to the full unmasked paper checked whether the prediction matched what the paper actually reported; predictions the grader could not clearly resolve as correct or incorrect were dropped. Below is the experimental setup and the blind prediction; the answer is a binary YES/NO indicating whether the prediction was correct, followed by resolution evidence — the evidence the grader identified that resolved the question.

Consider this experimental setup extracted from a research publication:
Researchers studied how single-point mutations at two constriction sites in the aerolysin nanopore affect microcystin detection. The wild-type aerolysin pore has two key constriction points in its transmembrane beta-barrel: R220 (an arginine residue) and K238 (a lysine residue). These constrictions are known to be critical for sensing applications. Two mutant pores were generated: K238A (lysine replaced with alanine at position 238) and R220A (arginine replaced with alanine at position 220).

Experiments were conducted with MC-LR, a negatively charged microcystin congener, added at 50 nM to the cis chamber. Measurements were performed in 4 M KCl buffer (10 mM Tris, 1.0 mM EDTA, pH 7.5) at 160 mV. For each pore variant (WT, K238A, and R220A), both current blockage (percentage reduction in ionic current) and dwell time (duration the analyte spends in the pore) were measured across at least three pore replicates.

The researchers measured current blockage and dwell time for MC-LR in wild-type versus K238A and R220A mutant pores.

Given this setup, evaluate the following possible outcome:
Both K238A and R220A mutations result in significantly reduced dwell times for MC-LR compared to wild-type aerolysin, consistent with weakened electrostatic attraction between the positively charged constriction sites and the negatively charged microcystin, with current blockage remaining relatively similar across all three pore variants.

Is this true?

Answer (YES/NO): NO